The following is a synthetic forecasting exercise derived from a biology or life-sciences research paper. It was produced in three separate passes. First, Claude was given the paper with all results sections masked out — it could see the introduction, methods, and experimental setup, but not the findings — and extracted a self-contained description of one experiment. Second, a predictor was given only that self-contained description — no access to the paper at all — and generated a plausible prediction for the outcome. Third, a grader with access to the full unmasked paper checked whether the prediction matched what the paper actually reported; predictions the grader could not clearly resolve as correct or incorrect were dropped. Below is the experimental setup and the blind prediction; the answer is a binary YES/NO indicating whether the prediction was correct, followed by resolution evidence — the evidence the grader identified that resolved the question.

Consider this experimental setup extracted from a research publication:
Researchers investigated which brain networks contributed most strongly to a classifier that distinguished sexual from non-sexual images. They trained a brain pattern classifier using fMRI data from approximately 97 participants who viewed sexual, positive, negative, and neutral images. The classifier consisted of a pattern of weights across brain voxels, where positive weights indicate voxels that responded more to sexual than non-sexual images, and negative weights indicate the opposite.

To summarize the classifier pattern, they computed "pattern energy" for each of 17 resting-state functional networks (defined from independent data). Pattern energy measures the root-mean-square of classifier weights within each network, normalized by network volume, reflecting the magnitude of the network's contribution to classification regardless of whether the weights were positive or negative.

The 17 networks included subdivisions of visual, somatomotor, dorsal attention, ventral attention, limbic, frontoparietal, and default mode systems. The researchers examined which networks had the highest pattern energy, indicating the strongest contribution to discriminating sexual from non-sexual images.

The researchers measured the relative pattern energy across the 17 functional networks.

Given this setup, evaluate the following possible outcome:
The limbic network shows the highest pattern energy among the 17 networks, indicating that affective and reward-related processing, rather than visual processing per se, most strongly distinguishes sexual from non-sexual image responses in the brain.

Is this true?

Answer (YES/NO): NO